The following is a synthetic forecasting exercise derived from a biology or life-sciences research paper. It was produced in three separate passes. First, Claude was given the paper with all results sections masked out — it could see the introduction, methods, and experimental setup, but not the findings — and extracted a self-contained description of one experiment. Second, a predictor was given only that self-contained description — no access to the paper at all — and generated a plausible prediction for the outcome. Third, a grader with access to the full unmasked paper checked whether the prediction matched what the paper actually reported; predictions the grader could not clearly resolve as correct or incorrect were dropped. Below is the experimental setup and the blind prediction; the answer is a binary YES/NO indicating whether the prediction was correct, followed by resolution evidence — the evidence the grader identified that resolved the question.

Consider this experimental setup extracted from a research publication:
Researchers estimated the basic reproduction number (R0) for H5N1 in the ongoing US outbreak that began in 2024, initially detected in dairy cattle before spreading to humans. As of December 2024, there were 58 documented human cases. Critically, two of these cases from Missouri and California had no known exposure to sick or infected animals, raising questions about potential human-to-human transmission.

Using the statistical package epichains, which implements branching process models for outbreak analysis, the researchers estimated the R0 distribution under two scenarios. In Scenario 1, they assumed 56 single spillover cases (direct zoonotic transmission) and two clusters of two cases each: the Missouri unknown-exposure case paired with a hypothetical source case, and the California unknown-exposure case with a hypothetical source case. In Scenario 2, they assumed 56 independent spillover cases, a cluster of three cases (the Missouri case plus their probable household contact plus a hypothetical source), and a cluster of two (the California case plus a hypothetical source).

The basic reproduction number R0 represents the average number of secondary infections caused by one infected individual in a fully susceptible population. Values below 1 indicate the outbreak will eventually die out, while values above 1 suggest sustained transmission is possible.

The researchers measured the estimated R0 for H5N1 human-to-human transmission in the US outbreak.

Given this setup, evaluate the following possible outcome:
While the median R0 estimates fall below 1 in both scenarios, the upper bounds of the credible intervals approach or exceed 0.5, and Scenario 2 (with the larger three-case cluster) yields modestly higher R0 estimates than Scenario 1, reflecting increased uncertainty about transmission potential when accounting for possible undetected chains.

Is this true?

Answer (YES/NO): NO